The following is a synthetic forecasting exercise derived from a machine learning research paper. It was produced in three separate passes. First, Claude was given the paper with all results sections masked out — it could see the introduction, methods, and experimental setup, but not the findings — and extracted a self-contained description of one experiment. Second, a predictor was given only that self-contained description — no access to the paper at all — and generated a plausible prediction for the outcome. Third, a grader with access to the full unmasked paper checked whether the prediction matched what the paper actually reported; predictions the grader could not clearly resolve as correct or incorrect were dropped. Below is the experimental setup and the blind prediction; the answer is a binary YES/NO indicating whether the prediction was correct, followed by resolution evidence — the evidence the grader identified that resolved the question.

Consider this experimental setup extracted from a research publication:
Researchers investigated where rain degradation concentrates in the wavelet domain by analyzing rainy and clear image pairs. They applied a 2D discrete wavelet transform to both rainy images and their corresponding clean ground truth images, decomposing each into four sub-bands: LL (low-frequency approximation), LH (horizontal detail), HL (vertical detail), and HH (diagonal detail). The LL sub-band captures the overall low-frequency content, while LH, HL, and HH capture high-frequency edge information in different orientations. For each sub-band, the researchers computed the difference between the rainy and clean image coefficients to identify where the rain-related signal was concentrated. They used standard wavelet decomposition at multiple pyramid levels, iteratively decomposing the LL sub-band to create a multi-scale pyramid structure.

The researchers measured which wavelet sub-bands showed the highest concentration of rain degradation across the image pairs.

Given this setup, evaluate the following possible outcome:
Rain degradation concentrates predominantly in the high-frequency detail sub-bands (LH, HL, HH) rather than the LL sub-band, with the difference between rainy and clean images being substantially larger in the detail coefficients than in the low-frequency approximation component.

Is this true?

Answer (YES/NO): NO